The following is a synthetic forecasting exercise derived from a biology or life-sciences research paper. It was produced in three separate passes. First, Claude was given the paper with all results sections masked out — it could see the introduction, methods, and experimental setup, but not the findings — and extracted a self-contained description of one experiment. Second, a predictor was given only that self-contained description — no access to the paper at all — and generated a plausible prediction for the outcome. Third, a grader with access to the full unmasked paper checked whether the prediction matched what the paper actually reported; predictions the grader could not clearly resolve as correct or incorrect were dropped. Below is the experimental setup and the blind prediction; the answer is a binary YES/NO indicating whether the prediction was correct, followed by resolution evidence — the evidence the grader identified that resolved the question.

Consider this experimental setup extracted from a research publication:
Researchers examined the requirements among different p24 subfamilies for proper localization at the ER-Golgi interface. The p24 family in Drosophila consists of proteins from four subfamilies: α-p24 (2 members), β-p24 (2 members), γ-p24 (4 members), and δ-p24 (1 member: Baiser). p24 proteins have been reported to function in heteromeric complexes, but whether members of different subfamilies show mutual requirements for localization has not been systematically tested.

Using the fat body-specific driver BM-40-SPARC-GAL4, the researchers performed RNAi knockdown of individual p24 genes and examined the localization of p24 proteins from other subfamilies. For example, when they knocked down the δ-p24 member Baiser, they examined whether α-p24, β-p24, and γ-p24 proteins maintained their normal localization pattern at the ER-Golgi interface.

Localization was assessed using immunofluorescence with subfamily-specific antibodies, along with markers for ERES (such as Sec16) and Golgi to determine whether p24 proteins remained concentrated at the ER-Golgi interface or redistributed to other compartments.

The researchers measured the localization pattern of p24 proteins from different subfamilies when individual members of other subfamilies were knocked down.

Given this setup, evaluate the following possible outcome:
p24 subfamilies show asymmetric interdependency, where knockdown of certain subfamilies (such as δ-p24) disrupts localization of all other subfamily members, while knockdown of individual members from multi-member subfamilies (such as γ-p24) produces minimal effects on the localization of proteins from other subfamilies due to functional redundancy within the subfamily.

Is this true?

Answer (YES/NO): NO